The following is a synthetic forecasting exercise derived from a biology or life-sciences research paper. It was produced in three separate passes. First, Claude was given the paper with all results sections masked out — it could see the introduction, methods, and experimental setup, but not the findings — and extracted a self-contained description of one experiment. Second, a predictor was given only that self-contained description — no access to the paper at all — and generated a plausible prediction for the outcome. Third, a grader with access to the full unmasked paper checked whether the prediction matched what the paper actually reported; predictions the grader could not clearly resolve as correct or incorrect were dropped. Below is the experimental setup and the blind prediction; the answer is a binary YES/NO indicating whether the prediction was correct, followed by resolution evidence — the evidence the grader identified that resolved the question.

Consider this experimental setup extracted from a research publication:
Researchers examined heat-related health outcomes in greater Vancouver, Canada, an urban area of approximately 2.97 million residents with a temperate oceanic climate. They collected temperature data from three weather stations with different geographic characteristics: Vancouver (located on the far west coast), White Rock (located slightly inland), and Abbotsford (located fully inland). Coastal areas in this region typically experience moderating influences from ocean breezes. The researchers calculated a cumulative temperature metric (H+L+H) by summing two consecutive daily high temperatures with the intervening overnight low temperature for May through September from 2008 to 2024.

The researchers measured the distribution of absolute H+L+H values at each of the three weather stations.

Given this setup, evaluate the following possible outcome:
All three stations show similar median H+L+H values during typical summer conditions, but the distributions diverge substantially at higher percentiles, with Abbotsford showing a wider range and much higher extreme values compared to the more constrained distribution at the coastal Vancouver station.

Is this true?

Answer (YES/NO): NO